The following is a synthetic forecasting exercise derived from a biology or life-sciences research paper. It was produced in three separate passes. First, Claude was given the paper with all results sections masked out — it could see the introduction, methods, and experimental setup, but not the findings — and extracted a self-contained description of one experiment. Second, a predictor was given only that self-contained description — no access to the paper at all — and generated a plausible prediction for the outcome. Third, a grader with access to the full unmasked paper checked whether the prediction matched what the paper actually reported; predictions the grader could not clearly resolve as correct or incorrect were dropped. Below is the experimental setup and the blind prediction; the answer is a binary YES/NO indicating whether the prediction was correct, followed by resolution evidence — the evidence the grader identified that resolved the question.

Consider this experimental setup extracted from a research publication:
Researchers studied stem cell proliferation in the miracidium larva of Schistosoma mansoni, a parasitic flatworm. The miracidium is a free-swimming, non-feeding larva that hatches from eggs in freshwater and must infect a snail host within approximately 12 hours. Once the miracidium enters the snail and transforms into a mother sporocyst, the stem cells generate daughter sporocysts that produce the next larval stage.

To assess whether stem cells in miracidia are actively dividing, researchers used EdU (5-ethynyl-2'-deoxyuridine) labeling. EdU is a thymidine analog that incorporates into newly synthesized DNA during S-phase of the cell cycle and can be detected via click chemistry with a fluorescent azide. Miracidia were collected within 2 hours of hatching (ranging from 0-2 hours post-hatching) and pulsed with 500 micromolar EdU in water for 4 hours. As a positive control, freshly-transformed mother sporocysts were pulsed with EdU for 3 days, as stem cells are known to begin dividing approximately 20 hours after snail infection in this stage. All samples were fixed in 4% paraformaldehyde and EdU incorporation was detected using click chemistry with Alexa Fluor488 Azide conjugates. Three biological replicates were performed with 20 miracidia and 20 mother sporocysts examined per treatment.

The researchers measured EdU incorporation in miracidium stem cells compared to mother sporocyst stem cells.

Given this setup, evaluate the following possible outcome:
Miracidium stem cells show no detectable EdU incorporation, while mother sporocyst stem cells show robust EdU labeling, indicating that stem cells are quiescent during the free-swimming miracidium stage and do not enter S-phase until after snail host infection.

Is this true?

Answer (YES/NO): YES